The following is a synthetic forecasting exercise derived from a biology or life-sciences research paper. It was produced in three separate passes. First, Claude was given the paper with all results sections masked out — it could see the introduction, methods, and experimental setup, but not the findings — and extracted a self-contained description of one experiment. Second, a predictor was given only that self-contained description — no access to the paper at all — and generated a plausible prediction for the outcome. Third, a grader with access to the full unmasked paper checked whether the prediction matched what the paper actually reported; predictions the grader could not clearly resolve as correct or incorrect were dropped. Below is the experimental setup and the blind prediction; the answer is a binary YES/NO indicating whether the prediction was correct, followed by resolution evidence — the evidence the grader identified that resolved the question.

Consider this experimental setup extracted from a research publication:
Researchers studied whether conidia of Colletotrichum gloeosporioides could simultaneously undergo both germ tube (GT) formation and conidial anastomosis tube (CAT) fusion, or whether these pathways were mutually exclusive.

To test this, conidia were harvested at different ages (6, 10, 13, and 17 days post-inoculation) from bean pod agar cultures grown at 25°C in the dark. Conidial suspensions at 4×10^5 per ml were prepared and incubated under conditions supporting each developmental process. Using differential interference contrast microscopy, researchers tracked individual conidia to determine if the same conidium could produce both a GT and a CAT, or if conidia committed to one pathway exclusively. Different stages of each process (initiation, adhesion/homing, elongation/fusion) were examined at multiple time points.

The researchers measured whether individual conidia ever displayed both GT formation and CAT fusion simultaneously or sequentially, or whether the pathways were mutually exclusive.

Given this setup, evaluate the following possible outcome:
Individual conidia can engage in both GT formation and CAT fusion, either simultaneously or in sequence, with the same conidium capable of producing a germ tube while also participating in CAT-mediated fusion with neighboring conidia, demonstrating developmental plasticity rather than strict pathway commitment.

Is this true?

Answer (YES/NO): NO